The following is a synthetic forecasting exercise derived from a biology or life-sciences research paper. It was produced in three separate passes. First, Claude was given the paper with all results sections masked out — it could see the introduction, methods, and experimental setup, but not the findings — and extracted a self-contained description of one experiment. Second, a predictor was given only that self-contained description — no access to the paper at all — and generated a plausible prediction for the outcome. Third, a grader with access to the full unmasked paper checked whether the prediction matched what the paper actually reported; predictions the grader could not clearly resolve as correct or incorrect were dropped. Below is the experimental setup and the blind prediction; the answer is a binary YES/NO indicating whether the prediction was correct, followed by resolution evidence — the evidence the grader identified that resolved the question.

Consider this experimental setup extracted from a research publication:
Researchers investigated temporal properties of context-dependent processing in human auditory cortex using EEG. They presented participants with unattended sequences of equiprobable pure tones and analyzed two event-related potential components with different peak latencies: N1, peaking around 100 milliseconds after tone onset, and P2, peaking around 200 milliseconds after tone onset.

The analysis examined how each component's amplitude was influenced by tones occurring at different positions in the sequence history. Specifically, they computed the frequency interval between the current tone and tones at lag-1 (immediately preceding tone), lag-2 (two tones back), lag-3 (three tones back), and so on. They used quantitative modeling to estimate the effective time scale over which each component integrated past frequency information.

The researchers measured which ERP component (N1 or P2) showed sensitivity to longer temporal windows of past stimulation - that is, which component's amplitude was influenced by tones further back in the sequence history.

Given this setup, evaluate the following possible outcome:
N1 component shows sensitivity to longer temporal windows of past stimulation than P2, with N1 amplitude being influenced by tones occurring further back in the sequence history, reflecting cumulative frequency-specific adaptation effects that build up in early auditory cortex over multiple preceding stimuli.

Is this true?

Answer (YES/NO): YES